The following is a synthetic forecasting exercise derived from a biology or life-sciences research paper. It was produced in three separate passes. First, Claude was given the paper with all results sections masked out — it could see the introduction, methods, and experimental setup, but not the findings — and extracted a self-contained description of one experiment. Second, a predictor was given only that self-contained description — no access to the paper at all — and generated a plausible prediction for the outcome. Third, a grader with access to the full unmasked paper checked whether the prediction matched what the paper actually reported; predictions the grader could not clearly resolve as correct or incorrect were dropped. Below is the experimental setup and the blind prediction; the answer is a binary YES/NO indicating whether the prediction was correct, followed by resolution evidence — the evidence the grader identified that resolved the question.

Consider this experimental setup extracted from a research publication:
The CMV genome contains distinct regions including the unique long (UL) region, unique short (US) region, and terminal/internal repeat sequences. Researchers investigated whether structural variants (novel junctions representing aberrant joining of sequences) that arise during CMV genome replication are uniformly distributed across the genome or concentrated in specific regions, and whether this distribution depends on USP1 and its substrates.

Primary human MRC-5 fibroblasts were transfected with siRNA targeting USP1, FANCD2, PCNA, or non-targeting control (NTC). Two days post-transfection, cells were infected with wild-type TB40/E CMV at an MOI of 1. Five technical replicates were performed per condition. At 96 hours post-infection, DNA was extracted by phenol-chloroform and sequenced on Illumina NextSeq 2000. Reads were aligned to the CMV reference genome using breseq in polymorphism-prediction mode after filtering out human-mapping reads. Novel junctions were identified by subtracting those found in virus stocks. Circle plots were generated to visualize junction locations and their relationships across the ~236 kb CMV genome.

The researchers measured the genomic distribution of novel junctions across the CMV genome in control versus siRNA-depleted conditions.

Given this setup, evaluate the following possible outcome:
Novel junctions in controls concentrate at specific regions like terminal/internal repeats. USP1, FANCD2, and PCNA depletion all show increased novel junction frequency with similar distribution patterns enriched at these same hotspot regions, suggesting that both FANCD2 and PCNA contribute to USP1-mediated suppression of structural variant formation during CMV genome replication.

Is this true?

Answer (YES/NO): NO